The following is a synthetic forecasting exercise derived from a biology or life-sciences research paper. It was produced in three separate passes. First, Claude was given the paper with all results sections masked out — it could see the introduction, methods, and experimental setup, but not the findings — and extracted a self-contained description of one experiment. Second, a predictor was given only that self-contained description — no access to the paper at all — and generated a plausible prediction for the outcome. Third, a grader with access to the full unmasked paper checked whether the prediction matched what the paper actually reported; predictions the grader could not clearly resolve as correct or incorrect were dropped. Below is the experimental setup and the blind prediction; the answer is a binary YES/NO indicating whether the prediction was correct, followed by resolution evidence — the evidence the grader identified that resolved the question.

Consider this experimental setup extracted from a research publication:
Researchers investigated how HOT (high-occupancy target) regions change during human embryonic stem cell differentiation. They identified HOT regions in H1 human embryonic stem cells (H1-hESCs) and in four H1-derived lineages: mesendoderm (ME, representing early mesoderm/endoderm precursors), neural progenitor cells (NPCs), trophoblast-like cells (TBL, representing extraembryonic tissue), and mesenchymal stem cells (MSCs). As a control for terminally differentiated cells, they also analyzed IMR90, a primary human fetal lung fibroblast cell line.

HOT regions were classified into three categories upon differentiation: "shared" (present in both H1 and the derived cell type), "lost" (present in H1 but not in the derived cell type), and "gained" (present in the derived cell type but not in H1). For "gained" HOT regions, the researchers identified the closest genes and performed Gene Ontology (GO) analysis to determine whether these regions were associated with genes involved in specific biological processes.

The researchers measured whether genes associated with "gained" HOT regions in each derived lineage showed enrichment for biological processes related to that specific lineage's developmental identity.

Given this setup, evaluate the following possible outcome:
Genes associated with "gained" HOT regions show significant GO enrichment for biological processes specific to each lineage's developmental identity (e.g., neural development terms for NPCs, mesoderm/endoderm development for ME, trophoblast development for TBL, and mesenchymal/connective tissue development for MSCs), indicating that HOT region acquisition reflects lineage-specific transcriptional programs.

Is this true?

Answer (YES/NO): YES